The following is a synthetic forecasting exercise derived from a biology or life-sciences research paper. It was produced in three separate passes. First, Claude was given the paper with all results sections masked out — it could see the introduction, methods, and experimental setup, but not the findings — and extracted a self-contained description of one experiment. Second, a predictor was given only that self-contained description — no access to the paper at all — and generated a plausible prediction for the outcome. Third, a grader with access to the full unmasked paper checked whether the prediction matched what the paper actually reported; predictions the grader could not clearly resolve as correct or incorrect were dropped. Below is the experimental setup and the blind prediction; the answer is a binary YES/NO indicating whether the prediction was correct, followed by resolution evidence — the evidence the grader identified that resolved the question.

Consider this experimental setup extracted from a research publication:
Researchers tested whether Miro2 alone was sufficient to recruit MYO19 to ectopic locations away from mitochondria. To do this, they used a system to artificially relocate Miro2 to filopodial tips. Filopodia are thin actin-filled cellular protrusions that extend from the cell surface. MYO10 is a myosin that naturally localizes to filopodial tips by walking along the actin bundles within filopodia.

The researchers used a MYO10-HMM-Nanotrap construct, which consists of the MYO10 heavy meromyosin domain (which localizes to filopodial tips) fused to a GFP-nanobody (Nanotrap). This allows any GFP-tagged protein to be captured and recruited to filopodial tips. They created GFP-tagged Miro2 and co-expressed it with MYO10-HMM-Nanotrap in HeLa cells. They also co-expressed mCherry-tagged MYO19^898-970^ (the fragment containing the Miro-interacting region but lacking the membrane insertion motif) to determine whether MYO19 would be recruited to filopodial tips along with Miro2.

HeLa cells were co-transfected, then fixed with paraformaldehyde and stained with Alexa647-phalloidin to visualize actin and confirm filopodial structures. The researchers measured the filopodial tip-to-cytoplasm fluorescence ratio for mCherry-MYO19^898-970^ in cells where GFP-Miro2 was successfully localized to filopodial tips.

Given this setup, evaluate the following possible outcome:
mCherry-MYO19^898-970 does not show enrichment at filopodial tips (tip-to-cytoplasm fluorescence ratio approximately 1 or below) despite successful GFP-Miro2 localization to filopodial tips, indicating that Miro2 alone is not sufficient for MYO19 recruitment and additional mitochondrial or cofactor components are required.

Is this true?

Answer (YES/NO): YES